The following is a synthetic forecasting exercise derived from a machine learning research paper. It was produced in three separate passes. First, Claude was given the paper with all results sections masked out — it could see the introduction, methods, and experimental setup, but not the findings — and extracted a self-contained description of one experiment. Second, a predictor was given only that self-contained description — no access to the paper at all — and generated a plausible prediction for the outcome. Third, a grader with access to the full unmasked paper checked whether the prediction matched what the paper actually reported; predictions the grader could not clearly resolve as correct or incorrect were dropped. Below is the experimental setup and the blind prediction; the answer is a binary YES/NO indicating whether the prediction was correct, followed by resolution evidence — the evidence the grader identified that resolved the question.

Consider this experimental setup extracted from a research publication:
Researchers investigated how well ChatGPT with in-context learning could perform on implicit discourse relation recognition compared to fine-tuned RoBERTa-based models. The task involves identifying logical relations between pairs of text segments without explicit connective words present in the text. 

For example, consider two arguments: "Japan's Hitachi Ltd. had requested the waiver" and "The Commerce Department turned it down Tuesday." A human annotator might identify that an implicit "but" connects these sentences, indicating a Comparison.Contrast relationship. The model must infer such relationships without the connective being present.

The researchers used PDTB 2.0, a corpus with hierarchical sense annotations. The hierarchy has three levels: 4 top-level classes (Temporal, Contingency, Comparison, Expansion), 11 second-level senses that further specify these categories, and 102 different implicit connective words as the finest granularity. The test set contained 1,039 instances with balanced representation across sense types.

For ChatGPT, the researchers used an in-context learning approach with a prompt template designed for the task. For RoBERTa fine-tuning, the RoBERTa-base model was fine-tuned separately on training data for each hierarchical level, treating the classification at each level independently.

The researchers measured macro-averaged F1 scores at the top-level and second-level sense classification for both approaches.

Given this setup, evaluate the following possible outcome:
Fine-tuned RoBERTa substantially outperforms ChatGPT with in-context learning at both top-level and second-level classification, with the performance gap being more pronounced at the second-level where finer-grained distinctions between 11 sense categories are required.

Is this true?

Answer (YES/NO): NO